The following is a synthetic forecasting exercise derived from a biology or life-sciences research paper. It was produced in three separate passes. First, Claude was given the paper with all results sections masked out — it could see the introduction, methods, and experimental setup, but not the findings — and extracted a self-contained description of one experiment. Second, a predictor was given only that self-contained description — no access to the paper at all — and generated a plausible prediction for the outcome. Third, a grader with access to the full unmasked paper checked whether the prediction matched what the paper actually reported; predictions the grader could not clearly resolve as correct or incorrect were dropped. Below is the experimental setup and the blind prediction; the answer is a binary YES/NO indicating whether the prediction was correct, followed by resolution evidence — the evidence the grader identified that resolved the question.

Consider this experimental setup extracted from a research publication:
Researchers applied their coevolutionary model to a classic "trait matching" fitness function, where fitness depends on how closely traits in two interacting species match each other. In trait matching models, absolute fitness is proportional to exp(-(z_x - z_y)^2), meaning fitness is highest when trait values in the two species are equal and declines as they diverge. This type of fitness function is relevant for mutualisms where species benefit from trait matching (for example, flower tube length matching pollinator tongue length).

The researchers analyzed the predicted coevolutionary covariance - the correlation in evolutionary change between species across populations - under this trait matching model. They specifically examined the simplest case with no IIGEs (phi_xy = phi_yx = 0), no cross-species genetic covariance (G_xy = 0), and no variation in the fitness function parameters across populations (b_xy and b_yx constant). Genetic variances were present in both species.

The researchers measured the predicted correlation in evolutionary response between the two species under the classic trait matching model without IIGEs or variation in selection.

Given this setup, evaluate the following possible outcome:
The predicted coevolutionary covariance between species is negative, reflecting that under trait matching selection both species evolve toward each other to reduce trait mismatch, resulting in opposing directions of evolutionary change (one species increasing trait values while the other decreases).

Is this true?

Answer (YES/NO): YES